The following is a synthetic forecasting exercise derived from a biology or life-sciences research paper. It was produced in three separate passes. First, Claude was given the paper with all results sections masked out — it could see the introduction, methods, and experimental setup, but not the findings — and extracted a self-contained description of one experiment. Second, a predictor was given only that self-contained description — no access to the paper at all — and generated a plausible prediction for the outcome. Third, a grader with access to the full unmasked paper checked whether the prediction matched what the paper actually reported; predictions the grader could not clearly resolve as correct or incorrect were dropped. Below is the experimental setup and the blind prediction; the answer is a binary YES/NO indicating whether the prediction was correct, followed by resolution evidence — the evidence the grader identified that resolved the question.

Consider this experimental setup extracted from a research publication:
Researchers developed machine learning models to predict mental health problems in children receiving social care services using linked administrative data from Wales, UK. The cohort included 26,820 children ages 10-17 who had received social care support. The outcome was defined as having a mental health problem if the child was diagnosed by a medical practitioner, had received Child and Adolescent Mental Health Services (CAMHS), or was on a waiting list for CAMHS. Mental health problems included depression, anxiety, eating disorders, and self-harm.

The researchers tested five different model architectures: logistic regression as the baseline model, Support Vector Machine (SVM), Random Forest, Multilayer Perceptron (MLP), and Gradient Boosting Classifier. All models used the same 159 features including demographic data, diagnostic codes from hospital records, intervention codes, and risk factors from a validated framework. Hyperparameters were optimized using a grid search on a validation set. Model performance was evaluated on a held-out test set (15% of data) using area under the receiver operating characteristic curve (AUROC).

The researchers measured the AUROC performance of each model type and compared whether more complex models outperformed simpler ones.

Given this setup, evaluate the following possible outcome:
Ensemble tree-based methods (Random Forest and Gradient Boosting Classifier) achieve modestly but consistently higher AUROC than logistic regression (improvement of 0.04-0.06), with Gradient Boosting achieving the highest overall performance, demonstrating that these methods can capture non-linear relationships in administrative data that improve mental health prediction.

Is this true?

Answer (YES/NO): NO